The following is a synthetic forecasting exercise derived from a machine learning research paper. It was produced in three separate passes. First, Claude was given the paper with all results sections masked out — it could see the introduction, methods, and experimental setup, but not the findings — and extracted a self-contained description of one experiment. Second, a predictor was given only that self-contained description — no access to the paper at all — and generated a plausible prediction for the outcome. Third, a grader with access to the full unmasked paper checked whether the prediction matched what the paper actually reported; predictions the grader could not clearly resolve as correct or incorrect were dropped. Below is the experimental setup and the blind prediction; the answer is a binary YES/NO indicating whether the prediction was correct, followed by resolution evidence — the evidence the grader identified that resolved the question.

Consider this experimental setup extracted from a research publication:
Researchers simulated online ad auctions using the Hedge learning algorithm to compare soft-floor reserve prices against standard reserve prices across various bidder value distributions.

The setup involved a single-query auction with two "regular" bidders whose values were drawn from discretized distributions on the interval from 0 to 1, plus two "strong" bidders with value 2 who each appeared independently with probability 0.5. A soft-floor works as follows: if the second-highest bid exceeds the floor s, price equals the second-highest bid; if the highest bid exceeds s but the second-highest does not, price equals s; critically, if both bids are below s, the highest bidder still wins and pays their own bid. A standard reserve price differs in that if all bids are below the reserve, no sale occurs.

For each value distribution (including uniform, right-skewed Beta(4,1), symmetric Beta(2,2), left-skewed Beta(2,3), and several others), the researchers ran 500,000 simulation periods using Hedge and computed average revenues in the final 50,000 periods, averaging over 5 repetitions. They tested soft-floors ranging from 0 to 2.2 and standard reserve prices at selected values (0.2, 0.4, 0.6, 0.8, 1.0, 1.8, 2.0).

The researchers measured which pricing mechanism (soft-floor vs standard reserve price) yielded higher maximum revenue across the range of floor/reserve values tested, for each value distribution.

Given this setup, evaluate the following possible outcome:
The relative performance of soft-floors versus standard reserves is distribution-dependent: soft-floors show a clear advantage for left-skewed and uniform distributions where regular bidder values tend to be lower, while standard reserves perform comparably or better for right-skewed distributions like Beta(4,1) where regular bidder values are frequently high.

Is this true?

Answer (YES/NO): NO